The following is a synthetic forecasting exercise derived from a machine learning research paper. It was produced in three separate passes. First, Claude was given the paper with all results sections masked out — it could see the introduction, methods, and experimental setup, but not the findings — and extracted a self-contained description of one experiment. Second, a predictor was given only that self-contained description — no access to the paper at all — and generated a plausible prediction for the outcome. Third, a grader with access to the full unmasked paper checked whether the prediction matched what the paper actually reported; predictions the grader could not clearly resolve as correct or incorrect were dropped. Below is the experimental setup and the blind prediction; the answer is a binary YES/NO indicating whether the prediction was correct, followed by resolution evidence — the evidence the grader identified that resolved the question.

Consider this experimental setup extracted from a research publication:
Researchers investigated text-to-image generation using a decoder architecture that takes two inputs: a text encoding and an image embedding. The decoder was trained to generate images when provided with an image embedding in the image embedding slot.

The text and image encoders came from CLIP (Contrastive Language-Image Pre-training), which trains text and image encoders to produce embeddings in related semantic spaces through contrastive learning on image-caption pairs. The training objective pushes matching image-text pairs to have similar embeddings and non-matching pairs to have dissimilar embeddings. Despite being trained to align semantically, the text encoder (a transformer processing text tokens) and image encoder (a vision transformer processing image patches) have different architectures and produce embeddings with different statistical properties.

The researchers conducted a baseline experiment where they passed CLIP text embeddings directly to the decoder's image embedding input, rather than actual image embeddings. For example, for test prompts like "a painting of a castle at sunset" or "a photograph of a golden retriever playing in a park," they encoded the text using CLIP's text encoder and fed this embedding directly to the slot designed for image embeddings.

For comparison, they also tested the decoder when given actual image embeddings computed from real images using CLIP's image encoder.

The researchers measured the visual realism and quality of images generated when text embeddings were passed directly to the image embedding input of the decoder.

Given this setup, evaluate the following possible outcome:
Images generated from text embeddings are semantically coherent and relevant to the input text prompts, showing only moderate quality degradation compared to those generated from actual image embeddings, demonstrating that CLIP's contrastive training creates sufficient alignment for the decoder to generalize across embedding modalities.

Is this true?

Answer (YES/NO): NO